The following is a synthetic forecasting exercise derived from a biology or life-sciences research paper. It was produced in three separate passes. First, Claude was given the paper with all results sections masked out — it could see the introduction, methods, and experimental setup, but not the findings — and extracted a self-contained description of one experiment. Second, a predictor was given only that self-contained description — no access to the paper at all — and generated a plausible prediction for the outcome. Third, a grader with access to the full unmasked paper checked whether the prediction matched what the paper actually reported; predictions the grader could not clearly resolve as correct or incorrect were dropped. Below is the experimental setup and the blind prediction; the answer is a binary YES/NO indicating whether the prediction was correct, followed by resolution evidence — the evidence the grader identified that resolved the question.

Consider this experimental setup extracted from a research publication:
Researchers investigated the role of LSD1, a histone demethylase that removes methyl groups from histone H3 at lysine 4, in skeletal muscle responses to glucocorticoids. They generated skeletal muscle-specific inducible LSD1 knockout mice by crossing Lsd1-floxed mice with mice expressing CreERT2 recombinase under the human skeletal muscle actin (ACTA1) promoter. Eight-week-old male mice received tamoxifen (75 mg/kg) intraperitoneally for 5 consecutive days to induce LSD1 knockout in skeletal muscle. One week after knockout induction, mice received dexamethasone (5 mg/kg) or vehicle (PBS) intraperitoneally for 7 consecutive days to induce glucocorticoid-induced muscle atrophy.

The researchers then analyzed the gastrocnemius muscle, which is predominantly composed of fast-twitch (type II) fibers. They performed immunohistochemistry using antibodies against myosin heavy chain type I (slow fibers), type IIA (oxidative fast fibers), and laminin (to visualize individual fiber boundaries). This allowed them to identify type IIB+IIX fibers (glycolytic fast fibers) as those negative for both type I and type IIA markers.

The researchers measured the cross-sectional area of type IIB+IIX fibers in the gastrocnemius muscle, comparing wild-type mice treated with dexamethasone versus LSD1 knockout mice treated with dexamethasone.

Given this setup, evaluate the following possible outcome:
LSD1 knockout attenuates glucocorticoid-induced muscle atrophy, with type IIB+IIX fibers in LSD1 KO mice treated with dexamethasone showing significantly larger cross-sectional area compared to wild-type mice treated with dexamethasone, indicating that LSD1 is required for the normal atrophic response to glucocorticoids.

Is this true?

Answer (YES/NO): NO